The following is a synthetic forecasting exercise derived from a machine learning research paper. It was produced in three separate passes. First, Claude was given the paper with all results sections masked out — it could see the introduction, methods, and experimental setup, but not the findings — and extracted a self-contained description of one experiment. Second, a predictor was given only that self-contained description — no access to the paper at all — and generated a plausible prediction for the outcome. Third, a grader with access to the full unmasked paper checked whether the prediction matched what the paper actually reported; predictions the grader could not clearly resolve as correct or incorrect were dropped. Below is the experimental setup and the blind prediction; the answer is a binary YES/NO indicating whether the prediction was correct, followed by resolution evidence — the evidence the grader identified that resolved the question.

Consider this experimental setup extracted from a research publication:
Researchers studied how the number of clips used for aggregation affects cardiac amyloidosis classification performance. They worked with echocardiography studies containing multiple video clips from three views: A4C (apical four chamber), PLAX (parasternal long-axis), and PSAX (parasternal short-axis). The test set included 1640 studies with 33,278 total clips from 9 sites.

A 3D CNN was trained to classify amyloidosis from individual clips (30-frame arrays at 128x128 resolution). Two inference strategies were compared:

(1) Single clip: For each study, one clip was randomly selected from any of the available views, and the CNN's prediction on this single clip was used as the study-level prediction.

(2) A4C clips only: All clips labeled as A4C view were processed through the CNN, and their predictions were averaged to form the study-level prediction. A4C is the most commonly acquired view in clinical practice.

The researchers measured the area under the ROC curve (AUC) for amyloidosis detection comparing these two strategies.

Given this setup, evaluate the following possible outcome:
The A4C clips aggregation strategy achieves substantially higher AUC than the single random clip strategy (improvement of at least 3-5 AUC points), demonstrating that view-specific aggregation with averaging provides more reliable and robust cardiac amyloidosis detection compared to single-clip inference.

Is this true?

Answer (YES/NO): YES